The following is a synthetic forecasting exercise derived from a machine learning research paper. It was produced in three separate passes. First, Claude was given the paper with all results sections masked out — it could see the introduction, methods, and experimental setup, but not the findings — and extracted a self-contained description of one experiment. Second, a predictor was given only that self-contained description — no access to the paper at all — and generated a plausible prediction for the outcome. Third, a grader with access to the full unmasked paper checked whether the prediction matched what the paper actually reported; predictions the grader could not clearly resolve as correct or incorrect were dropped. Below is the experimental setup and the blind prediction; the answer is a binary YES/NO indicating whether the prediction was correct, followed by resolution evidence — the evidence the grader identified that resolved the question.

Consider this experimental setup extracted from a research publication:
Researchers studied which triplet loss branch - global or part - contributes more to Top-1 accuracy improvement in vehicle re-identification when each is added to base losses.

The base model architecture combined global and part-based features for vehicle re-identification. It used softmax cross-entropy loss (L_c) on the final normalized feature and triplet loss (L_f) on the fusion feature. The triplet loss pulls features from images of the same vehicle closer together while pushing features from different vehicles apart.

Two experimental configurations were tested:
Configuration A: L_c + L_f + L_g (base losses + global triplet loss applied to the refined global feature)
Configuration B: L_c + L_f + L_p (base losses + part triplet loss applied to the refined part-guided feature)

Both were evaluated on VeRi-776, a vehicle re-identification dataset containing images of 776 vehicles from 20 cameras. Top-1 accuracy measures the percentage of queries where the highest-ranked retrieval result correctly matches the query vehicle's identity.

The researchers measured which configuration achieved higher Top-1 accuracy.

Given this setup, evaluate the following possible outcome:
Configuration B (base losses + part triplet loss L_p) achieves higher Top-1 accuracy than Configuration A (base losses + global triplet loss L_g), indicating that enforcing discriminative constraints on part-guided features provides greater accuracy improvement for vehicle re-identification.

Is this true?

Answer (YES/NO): YES